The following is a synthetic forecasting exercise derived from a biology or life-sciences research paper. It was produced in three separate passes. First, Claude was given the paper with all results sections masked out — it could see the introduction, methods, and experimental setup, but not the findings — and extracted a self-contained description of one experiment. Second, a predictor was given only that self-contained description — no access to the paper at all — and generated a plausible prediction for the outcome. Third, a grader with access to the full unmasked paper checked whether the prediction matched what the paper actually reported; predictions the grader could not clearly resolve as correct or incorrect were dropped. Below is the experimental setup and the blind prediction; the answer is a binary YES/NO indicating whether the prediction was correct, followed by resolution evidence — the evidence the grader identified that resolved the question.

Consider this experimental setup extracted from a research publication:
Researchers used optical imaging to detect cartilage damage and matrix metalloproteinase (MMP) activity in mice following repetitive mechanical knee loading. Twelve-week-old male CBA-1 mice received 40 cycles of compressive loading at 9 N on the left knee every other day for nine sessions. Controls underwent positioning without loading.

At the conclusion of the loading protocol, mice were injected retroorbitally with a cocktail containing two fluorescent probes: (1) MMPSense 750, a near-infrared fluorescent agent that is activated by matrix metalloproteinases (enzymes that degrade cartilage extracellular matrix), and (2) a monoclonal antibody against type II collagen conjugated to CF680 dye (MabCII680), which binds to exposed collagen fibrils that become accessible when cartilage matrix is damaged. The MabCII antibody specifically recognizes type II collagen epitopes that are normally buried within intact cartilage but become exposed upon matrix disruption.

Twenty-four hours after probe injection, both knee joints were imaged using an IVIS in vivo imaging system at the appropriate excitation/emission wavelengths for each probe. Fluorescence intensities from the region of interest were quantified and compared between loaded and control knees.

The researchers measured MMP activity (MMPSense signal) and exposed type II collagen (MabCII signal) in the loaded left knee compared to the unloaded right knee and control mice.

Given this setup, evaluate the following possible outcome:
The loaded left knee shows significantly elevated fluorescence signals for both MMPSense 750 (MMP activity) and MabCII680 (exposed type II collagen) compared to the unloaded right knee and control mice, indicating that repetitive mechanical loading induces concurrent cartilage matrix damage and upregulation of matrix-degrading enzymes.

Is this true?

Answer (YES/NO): YES